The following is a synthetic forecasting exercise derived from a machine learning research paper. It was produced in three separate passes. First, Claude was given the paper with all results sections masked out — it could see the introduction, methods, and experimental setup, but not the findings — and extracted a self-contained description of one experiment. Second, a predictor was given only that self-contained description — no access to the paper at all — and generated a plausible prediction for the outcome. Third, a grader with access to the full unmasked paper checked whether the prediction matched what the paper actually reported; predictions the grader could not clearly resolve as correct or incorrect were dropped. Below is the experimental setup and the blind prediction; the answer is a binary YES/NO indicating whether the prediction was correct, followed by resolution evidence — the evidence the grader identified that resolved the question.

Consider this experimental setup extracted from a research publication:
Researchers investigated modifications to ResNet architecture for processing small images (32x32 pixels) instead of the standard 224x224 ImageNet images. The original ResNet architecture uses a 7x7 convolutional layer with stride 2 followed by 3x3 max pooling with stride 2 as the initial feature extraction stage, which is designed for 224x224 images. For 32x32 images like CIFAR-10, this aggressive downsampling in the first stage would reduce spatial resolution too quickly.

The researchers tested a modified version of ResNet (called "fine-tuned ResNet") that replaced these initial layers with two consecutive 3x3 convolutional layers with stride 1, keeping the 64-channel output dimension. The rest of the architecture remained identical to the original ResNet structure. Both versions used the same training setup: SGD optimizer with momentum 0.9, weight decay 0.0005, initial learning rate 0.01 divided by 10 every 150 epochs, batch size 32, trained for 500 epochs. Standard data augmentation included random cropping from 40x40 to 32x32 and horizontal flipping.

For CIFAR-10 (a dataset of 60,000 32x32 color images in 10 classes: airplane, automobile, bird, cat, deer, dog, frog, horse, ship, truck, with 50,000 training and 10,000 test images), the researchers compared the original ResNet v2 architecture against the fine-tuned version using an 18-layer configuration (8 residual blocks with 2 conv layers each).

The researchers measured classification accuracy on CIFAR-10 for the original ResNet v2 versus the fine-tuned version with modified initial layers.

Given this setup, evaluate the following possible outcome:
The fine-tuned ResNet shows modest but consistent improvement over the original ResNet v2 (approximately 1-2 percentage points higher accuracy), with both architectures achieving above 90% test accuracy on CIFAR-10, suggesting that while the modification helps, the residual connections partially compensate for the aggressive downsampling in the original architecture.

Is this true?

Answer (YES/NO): YES